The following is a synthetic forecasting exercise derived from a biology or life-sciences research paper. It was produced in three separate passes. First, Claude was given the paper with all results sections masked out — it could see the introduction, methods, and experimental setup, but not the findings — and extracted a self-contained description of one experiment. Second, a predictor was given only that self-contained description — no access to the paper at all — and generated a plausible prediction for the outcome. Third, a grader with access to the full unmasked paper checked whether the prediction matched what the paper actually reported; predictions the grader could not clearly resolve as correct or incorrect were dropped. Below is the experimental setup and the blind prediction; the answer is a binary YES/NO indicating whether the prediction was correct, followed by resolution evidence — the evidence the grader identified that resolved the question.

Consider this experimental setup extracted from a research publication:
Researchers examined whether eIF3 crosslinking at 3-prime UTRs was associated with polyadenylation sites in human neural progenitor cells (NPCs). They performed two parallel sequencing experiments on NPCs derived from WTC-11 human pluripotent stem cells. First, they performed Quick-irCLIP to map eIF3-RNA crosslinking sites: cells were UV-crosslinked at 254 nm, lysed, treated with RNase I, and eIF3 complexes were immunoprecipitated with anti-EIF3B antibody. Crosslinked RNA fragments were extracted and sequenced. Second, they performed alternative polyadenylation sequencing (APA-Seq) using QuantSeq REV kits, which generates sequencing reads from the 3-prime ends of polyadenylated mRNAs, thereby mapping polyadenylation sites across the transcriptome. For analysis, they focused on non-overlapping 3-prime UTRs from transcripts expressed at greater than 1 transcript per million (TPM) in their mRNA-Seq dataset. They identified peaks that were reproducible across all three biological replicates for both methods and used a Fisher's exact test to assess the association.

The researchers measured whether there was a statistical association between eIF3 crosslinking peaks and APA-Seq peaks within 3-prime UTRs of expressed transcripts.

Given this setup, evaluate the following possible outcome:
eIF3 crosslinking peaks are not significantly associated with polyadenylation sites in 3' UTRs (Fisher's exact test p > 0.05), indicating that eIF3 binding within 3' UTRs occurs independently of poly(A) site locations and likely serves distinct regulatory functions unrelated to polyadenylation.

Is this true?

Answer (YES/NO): NO